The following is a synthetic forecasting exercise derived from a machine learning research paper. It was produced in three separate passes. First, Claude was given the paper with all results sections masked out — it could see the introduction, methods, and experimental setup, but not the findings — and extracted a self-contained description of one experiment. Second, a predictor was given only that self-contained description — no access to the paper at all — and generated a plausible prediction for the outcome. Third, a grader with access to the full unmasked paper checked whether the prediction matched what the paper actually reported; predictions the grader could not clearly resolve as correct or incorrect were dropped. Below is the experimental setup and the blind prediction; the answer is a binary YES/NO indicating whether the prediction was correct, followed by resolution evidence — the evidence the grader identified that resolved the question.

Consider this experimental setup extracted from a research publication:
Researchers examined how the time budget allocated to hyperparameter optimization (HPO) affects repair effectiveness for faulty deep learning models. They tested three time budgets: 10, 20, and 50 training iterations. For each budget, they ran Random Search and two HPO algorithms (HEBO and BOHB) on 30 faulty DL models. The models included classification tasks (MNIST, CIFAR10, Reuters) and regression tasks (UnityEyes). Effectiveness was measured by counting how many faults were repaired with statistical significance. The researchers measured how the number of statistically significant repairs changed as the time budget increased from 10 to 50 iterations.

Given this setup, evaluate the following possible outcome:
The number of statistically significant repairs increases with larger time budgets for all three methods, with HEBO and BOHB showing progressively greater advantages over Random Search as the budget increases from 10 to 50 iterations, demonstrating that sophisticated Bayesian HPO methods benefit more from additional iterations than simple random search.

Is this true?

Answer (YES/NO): NO